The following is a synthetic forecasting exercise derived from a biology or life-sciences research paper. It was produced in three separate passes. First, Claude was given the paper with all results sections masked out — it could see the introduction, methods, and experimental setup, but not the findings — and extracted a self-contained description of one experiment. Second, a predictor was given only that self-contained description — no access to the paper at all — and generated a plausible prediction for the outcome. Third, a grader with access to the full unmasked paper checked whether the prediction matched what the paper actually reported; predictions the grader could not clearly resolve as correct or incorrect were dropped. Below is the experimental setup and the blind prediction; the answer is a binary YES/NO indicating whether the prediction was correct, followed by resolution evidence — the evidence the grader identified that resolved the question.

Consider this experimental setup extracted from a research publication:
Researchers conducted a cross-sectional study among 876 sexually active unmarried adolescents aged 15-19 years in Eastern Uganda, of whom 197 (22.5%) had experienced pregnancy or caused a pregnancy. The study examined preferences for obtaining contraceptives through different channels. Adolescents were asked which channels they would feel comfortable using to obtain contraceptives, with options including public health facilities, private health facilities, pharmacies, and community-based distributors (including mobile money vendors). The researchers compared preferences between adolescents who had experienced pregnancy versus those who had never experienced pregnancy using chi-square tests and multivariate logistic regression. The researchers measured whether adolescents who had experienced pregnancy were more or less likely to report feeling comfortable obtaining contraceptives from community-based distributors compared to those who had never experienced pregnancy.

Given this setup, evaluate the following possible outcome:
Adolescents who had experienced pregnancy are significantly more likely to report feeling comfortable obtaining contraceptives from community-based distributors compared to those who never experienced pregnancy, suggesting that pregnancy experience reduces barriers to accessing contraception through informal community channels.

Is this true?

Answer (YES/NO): YES